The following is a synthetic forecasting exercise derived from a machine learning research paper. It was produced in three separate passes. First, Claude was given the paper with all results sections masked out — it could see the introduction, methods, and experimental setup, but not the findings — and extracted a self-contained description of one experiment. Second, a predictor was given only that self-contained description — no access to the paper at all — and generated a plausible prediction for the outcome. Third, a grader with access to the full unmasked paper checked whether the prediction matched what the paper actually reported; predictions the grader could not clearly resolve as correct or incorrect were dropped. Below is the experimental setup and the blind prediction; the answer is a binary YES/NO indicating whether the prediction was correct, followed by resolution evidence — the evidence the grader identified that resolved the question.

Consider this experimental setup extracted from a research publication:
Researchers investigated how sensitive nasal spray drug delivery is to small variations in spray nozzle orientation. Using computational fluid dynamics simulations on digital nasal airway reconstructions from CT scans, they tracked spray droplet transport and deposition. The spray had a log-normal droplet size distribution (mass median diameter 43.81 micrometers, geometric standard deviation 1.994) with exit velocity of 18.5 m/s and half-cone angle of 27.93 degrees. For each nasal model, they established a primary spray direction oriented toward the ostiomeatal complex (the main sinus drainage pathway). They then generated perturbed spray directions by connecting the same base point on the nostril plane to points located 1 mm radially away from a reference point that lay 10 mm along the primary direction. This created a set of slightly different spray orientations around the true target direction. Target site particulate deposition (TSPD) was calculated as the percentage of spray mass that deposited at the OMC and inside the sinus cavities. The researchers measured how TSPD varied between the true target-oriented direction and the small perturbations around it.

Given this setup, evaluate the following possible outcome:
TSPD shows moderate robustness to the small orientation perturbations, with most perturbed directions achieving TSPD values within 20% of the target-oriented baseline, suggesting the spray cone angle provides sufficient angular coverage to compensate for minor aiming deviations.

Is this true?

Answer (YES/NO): NO